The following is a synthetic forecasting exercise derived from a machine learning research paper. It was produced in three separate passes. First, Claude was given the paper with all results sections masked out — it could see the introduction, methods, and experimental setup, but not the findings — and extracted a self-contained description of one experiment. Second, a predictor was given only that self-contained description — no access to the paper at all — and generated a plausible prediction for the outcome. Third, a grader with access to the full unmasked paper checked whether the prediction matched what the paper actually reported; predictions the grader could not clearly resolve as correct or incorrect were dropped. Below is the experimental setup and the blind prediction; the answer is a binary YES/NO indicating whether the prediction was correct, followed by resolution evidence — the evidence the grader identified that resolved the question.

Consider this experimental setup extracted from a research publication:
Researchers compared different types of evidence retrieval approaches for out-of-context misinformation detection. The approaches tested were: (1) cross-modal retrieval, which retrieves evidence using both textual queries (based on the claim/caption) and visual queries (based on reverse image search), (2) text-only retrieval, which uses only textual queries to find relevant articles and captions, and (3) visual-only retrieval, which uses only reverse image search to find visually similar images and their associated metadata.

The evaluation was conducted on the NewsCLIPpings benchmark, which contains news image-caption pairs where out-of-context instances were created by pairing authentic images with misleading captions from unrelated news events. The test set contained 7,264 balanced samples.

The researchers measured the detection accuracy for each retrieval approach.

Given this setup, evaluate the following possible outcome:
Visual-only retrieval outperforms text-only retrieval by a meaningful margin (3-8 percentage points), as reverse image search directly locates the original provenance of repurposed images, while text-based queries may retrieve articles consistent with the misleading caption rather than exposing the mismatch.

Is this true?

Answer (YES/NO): NO